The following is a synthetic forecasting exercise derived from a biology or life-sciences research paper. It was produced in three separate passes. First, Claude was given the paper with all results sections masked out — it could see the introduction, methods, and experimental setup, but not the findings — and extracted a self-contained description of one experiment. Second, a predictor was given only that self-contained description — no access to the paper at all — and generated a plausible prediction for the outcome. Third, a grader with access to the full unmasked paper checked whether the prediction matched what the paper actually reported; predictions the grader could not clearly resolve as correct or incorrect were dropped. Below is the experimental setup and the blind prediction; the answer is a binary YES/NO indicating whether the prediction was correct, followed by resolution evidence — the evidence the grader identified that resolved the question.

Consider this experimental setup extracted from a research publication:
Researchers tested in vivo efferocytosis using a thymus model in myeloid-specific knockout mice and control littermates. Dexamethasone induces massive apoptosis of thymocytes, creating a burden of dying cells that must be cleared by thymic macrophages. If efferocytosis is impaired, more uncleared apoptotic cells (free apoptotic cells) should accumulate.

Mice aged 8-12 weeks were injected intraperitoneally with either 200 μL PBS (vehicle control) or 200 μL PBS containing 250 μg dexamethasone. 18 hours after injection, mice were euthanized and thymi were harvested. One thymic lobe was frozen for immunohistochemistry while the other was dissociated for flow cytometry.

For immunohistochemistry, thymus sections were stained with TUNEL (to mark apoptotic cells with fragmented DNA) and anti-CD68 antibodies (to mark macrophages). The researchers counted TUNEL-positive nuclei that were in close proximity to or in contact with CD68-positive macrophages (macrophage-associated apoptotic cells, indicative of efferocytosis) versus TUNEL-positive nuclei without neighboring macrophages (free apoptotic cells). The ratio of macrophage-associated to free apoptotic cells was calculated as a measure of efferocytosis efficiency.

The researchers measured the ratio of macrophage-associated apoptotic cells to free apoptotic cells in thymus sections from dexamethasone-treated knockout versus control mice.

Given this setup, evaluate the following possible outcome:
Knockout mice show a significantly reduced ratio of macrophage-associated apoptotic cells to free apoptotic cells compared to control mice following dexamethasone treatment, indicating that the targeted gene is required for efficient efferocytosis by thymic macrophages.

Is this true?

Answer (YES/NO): YES